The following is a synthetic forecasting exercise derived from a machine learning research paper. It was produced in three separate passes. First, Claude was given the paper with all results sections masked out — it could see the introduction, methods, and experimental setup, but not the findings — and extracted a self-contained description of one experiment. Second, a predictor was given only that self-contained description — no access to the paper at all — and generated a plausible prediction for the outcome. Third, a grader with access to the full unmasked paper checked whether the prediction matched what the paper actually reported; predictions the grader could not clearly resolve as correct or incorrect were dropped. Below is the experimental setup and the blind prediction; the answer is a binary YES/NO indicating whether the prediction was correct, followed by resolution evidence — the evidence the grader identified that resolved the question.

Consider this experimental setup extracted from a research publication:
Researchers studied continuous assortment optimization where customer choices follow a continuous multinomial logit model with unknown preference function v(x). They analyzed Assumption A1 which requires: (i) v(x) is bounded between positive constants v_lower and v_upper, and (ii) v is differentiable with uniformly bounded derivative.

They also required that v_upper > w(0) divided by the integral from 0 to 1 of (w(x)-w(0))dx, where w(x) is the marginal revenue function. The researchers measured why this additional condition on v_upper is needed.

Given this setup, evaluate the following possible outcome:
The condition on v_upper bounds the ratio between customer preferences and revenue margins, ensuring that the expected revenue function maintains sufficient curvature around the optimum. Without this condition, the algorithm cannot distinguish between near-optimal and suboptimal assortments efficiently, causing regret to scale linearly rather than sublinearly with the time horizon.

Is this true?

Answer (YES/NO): NO